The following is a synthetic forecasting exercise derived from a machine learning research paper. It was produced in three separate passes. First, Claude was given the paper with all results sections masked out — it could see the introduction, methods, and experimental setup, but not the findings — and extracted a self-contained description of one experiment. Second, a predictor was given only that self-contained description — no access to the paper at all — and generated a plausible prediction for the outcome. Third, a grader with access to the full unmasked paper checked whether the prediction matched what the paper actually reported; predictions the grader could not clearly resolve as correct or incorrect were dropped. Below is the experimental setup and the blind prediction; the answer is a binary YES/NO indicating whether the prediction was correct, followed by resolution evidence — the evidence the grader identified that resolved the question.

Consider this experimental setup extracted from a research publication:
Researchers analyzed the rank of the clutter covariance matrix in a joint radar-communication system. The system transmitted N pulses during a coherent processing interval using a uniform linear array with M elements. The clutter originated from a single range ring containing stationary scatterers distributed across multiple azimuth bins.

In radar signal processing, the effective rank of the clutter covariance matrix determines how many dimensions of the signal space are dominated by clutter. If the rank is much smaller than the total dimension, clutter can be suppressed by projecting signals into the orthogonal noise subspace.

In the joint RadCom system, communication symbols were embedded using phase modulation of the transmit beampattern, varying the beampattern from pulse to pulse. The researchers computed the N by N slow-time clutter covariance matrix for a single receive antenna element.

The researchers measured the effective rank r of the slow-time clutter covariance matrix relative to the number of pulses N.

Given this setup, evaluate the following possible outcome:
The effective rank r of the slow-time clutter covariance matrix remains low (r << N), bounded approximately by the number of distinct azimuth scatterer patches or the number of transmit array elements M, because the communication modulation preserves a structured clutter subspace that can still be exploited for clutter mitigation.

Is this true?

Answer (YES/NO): NO